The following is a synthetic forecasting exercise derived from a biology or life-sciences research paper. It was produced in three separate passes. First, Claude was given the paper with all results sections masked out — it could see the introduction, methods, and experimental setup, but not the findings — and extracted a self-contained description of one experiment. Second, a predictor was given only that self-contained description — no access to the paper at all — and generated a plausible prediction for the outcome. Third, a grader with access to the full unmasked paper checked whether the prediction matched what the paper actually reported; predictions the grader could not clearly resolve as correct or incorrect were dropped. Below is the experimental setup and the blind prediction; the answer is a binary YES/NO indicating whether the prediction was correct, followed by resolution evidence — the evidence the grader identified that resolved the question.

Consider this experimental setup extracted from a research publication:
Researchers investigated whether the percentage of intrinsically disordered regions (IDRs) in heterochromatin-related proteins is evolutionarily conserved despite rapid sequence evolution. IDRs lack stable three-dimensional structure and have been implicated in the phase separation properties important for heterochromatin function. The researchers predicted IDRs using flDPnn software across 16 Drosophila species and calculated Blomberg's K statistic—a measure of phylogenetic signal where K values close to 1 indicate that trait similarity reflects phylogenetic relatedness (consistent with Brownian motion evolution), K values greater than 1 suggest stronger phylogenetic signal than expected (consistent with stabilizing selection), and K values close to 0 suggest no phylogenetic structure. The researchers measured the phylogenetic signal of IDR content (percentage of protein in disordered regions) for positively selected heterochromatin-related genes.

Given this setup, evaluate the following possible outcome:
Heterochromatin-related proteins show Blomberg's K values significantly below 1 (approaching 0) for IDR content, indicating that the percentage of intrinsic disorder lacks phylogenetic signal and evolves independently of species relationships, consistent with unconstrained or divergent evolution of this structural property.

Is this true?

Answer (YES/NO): NO